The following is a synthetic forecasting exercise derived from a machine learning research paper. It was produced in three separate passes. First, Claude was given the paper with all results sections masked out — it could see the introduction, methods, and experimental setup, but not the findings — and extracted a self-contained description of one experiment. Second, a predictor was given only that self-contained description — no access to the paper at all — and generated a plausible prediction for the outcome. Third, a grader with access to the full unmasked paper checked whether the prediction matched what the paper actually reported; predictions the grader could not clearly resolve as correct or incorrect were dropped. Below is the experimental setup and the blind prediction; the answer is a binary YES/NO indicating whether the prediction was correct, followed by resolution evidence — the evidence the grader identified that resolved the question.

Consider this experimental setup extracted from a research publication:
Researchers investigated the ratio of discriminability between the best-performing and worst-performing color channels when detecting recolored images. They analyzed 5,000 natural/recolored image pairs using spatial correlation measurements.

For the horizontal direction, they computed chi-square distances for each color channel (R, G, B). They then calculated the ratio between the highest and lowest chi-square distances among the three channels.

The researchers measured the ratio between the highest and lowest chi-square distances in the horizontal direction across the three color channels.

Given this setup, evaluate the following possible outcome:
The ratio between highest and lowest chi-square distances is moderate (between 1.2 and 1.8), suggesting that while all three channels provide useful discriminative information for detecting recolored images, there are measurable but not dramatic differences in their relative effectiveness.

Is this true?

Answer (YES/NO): NO